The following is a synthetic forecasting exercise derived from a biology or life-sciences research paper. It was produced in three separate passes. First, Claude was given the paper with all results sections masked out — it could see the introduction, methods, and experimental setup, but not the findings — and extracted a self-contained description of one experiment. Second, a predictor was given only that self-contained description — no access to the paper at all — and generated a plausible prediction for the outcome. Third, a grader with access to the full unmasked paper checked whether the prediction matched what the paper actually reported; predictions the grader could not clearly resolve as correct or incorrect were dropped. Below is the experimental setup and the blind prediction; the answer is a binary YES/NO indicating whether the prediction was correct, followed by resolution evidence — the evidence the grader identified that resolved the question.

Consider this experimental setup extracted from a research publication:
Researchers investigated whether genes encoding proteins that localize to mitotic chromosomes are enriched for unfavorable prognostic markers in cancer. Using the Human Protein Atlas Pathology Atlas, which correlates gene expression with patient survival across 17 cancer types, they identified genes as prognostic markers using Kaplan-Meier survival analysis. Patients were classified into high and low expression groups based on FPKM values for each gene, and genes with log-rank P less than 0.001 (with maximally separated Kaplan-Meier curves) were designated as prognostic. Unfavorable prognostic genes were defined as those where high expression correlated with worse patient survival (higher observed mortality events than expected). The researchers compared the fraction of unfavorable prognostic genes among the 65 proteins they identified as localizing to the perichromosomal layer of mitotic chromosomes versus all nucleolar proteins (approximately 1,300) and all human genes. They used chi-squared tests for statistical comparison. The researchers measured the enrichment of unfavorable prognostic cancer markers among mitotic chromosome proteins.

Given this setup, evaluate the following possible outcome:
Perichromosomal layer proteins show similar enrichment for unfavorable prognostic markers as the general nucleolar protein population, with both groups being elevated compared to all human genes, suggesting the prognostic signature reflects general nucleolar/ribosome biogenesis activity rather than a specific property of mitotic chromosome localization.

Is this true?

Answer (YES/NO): NO